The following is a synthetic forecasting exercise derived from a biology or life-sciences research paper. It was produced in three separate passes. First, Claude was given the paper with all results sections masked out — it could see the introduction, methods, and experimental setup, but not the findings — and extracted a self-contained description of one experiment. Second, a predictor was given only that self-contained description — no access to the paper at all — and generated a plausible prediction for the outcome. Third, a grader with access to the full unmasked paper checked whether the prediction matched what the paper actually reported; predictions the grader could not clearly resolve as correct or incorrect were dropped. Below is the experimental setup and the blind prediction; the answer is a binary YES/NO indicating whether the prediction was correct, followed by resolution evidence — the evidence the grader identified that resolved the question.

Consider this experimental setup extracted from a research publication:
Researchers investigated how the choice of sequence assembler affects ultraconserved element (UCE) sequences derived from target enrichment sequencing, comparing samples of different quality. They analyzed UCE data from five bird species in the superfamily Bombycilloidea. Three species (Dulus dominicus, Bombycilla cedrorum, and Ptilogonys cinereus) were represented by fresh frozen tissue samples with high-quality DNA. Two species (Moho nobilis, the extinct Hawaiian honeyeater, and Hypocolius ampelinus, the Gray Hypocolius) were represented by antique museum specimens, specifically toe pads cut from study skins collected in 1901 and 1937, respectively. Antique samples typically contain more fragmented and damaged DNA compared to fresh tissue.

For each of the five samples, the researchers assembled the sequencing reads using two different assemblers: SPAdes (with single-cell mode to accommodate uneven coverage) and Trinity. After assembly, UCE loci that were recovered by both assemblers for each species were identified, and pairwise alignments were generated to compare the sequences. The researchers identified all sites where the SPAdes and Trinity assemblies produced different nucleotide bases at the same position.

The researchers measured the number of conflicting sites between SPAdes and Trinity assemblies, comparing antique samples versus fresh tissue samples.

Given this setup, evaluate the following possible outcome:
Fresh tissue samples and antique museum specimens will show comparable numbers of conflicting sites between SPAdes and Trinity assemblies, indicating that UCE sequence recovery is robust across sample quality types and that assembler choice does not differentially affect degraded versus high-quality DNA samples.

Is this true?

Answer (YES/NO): NO